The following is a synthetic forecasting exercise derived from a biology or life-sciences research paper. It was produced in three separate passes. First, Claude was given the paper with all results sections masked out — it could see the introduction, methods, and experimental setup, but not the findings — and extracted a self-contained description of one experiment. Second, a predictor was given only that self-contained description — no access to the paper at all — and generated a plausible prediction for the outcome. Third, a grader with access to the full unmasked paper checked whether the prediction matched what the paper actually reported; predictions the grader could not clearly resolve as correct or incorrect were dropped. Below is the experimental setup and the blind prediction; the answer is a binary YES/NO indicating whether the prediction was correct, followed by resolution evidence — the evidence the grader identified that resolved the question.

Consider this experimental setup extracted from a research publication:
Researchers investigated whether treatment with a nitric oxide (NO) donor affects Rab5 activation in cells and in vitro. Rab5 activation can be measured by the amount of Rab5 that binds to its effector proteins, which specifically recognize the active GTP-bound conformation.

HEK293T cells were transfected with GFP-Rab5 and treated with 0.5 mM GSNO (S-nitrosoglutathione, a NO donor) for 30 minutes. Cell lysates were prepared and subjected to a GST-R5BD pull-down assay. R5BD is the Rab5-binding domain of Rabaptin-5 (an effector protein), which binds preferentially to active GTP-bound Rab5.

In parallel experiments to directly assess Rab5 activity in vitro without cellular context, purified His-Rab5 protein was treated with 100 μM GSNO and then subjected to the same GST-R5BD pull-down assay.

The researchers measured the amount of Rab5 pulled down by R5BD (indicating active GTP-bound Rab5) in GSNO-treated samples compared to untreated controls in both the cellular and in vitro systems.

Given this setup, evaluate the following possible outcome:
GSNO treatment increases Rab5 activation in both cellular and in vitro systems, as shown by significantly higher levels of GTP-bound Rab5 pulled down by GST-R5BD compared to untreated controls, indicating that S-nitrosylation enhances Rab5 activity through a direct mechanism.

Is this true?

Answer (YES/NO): YES